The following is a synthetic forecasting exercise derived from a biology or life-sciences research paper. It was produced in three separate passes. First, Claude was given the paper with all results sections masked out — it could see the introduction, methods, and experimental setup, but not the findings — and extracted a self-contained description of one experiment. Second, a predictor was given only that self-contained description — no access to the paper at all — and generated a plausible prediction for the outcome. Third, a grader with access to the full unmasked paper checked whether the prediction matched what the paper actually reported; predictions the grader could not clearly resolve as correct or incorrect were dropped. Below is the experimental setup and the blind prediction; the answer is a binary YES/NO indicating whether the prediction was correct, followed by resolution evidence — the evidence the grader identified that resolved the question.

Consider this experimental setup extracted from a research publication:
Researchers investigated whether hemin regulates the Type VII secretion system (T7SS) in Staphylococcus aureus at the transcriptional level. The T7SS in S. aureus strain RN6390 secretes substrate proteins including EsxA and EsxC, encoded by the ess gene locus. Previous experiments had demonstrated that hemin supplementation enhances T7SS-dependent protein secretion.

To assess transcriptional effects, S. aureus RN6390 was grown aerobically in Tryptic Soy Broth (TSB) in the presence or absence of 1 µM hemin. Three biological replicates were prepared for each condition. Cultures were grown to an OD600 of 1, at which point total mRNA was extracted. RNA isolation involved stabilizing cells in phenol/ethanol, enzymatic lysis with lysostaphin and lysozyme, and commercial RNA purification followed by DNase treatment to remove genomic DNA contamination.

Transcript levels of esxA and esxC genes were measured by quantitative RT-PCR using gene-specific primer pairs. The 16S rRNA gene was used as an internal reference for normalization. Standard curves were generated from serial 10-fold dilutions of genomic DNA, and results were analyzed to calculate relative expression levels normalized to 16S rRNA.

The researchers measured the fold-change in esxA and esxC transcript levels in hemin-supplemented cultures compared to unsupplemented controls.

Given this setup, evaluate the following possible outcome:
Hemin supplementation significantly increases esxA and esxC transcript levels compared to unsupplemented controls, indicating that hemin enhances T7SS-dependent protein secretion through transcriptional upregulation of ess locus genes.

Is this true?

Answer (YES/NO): NO